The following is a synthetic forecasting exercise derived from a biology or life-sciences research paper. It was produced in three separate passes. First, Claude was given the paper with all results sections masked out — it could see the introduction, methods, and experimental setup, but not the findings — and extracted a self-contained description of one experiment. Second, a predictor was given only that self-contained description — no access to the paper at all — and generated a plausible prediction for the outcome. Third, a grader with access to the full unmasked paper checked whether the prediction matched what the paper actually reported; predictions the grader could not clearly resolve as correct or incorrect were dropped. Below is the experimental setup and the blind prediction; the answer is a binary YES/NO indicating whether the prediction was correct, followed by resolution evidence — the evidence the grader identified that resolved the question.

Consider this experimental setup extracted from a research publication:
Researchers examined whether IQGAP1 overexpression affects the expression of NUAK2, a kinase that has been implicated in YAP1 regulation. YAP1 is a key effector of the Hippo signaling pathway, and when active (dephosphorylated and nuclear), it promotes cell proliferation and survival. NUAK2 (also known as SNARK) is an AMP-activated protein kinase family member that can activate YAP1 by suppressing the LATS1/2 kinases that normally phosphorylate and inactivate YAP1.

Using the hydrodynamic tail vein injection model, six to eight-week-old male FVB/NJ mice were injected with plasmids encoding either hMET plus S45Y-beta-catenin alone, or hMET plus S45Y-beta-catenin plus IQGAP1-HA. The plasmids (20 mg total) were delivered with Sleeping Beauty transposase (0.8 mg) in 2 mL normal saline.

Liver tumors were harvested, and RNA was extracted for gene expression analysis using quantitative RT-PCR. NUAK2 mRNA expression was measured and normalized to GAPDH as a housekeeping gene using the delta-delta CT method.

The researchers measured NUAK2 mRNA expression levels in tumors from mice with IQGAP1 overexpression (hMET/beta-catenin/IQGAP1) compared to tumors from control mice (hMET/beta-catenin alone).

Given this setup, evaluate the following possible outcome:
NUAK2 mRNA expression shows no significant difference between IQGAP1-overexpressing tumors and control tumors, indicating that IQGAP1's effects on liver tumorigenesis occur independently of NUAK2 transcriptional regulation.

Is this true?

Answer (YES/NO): NO